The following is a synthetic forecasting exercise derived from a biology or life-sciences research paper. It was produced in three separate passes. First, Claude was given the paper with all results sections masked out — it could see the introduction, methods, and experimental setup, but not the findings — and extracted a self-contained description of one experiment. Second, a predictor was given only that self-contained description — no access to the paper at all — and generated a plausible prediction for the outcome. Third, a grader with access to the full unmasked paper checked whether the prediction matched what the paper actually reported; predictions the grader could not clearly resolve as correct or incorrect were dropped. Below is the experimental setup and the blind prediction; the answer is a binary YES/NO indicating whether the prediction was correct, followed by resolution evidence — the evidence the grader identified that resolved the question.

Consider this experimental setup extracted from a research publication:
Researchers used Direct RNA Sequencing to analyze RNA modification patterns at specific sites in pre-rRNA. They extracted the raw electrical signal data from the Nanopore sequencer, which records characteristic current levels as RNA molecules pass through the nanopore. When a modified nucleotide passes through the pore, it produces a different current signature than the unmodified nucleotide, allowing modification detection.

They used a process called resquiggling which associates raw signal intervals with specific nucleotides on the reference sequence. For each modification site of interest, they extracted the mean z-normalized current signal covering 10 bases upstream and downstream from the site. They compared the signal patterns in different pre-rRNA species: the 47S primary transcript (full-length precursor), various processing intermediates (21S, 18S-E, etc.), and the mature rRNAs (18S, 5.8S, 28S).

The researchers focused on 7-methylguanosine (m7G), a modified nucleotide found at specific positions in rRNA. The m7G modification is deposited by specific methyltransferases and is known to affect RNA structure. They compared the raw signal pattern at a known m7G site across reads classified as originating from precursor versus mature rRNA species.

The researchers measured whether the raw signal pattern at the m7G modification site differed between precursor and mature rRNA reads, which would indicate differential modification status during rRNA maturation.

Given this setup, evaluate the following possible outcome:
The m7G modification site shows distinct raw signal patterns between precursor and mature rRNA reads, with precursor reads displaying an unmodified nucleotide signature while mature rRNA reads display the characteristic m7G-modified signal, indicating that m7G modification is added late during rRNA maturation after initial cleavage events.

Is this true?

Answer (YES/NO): YES